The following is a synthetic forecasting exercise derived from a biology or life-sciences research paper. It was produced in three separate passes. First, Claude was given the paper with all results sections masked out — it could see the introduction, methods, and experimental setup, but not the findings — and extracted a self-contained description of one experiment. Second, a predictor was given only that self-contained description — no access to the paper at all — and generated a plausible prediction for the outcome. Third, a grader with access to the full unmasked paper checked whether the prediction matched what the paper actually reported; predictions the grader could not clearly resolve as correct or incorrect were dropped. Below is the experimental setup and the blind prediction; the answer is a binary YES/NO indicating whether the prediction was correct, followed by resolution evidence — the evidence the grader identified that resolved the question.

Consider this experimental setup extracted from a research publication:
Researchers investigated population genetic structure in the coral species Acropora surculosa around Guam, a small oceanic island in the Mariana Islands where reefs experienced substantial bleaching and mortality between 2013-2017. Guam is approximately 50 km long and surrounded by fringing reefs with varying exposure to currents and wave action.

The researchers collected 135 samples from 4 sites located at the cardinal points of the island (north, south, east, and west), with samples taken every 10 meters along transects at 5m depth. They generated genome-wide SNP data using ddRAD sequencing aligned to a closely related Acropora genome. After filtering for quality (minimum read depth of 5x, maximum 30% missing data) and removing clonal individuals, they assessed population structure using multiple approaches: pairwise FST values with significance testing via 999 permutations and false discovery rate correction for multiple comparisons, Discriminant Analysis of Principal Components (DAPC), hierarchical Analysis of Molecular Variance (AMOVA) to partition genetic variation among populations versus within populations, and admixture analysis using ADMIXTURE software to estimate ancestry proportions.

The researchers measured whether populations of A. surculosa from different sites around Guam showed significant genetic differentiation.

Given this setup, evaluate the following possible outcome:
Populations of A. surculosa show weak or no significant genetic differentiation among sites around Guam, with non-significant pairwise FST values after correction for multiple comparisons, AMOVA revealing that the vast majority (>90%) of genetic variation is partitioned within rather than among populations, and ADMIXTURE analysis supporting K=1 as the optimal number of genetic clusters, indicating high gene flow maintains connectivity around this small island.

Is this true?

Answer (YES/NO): YES